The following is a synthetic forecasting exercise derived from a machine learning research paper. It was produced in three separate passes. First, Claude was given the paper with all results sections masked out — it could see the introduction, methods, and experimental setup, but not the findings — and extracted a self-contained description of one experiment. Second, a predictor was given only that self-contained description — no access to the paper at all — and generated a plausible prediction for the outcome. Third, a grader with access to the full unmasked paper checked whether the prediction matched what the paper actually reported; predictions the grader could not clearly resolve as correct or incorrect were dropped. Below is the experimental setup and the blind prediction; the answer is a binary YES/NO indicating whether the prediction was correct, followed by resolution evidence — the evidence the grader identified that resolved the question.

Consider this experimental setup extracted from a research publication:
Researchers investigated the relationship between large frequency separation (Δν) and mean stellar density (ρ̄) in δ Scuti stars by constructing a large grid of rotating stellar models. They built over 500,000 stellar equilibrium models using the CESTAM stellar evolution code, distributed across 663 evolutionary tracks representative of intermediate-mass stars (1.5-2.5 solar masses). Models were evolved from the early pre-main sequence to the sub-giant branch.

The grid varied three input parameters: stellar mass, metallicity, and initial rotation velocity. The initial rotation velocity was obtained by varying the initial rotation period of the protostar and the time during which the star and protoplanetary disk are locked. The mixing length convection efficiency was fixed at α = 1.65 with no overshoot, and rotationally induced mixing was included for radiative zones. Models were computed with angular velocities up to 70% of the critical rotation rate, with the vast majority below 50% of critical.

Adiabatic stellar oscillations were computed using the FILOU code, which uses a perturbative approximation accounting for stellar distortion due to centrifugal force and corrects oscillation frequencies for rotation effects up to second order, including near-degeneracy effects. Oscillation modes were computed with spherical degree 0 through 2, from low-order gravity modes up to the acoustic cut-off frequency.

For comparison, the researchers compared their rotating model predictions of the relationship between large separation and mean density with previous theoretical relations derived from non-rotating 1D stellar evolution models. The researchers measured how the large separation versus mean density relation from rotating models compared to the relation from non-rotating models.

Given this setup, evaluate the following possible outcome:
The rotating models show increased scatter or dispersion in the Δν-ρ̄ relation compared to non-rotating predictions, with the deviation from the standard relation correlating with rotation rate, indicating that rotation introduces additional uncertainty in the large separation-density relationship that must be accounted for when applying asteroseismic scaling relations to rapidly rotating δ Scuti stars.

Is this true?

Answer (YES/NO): NO